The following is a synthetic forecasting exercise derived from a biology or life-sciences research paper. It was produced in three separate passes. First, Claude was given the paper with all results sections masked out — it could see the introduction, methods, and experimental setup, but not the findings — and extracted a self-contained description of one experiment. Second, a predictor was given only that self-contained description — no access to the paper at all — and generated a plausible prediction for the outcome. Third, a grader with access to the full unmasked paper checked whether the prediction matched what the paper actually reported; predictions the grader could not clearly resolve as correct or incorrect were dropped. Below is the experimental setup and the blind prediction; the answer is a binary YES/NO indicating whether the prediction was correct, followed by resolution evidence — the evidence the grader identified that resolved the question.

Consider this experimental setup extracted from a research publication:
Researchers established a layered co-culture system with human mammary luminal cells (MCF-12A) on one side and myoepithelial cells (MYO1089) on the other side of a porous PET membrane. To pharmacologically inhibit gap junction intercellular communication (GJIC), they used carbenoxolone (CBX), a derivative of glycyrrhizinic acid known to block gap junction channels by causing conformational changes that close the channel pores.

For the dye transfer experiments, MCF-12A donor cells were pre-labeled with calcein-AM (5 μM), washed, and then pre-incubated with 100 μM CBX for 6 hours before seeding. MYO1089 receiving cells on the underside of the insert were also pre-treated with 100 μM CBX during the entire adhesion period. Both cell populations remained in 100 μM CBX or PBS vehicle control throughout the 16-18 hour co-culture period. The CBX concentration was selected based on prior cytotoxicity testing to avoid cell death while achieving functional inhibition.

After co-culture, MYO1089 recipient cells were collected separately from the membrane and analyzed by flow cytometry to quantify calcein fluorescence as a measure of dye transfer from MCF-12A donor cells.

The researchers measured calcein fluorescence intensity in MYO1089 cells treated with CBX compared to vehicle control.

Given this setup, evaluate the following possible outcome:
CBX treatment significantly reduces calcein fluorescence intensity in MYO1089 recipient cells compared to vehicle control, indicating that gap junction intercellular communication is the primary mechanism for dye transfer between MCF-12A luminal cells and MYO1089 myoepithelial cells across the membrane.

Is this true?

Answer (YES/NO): YES